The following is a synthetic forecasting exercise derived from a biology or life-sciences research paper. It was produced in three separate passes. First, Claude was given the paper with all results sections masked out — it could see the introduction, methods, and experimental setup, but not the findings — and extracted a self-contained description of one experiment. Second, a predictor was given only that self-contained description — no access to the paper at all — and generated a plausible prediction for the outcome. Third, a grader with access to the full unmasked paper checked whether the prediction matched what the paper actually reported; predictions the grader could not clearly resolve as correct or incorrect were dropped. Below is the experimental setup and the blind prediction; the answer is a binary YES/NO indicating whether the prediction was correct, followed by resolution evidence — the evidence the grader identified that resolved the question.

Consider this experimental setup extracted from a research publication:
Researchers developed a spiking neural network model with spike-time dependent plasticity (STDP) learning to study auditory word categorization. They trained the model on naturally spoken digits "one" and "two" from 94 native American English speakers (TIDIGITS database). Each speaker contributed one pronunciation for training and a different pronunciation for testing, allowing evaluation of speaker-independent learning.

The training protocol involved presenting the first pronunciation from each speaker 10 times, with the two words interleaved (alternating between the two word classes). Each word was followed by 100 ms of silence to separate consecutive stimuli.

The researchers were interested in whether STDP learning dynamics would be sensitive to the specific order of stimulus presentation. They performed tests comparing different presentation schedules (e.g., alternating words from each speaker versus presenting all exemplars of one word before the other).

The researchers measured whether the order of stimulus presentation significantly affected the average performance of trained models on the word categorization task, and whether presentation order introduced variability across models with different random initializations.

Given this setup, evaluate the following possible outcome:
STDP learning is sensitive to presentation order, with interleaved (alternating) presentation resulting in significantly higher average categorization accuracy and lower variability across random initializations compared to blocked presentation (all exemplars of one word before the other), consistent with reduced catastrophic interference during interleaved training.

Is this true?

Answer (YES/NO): NO